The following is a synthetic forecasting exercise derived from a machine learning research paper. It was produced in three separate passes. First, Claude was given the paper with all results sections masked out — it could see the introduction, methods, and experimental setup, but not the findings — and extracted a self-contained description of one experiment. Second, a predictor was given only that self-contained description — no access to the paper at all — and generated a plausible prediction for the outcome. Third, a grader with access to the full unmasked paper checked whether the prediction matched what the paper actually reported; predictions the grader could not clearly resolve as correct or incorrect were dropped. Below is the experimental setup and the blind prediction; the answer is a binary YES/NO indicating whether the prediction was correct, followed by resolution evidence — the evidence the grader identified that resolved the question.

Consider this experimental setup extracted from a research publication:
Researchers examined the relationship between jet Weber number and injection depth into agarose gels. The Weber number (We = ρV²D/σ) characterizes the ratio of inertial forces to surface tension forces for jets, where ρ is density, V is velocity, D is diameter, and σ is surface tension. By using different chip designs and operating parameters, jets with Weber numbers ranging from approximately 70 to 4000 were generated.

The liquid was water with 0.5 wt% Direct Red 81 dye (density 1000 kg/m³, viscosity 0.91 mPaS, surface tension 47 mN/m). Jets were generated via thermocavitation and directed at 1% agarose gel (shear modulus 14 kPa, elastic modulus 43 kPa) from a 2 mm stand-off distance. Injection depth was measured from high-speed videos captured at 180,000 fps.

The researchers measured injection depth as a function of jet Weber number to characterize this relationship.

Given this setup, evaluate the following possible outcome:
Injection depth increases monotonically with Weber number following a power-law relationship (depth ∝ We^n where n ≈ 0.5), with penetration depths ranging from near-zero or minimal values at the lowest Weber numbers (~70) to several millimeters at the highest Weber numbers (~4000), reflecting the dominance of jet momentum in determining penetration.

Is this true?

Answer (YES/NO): NO